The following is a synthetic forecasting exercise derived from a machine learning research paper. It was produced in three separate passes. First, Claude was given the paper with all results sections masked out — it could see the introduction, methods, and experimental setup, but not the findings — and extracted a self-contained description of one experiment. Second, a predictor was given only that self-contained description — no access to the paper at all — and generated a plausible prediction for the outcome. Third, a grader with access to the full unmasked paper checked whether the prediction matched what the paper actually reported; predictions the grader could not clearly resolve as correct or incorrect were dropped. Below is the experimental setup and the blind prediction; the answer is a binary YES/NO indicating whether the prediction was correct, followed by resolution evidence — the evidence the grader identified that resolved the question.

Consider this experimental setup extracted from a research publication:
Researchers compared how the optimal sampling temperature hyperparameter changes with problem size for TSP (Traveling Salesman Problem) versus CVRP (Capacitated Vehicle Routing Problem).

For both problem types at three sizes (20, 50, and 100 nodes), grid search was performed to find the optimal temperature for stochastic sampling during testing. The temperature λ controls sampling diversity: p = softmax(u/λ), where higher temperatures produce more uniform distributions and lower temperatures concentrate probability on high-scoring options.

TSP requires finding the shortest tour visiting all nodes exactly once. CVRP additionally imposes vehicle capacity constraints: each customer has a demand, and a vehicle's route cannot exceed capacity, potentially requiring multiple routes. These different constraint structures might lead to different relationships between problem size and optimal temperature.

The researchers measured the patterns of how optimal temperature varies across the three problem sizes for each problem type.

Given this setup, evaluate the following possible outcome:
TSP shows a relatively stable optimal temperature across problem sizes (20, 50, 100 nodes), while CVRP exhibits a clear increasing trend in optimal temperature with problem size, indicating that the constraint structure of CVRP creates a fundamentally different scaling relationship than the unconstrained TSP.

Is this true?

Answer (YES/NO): NO